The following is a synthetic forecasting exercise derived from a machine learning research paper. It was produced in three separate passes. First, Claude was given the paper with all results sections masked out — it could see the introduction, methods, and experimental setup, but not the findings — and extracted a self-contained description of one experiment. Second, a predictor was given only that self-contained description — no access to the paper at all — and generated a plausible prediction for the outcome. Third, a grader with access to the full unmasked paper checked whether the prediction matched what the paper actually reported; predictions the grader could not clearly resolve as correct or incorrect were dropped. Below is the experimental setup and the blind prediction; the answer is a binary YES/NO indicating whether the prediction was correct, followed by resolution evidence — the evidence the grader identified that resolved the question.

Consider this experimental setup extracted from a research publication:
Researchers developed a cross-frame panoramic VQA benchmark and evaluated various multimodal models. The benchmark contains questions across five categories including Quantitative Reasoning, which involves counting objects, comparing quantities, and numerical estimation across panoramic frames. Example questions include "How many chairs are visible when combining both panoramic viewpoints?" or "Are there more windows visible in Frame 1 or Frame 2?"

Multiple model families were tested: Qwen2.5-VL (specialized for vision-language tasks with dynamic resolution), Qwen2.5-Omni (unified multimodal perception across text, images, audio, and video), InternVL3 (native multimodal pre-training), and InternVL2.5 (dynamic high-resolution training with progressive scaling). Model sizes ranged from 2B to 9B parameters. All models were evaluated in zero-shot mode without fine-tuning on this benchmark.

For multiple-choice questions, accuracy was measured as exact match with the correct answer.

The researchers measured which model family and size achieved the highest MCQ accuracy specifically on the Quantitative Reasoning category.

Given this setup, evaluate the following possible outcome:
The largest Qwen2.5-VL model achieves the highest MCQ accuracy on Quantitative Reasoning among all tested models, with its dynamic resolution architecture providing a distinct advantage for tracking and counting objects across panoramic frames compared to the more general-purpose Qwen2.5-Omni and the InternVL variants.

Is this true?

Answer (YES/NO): NO